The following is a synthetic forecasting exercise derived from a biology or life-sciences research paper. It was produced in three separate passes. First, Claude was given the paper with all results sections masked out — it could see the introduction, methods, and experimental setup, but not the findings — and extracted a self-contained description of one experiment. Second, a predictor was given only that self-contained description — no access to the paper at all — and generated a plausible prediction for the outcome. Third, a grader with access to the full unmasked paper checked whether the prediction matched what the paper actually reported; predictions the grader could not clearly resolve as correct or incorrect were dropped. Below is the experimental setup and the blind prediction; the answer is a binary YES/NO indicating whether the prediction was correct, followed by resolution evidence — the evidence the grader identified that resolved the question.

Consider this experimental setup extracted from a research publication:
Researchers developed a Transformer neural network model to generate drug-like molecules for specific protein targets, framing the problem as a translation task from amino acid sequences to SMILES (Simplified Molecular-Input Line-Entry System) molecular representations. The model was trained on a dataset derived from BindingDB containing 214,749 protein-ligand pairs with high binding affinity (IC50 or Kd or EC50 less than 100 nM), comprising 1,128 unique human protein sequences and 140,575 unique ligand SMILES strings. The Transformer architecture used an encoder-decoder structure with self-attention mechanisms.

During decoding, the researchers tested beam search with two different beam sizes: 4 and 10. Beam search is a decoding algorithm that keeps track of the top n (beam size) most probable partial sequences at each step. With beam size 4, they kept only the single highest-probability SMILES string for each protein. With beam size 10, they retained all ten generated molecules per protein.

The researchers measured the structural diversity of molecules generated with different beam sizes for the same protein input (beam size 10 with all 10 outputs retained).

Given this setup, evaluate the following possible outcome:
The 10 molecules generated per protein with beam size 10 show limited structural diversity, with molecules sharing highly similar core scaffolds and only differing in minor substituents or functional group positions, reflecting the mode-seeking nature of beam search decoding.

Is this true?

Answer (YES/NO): YES